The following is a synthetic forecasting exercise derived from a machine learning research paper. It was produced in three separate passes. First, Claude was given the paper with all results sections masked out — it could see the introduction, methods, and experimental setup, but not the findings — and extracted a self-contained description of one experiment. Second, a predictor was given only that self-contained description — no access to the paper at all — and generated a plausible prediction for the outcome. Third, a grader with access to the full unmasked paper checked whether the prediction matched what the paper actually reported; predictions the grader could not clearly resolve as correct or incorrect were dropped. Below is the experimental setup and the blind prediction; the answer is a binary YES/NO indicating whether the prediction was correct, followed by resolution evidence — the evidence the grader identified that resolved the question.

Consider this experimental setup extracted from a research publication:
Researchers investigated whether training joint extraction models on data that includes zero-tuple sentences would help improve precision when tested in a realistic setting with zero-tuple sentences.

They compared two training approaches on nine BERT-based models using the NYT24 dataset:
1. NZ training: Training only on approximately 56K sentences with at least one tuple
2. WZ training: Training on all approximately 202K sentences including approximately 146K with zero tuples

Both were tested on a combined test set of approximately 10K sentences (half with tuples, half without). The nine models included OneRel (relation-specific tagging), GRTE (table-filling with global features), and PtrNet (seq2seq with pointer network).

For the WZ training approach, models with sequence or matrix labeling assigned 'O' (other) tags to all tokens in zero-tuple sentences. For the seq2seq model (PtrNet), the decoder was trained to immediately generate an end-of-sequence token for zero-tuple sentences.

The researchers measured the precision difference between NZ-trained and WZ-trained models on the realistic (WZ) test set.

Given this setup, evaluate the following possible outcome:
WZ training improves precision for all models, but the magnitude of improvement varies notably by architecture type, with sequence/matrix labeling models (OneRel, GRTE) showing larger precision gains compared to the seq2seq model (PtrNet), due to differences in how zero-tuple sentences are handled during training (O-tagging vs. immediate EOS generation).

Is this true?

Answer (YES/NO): NO